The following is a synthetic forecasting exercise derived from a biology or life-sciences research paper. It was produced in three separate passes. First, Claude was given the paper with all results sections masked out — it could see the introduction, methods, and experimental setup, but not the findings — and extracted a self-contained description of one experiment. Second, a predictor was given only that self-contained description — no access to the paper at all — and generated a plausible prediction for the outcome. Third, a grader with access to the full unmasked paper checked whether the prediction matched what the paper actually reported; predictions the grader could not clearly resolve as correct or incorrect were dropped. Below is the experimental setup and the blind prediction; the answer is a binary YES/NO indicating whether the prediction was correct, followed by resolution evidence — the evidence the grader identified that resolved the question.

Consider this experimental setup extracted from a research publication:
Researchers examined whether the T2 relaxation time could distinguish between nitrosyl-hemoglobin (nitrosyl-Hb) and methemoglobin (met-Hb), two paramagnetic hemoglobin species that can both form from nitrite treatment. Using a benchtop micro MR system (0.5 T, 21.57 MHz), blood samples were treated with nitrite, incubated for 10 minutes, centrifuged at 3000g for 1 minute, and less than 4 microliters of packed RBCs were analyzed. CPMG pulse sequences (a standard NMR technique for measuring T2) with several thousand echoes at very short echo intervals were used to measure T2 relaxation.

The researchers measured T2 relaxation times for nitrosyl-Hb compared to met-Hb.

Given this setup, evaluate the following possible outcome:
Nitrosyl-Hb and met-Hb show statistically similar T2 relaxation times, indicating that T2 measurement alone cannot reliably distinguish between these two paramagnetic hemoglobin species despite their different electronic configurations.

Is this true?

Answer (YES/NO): NO